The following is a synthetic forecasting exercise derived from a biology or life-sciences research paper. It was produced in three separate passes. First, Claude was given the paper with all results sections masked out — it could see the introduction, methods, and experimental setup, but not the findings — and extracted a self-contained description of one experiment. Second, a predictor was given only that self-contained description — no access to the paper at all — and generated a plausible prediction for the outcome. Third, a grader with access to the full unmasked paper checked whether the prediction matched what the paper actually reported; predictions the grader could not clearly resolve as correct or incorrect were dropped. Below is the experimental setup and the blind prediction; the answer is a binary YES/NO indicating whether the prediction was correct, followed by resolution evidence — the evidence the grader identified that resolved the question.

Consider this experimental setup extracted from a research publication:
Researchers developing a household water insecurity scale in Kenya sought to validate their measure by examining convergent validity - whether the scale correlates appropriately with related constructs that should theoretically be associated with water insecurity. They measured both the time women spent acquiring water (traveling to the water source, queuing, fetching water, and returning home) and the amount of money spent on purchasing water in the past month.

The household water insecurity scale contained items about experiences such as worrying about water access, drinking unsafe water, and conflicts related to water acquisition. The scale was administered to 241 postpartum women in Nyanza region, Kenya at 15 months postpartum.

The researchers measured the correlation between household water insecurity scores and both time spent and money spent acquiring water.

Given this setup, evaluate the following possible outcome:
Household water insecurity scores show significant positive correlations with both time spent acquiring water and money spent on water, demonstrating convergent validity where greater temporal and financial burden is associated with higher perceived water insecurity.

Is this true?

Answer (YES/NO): YES